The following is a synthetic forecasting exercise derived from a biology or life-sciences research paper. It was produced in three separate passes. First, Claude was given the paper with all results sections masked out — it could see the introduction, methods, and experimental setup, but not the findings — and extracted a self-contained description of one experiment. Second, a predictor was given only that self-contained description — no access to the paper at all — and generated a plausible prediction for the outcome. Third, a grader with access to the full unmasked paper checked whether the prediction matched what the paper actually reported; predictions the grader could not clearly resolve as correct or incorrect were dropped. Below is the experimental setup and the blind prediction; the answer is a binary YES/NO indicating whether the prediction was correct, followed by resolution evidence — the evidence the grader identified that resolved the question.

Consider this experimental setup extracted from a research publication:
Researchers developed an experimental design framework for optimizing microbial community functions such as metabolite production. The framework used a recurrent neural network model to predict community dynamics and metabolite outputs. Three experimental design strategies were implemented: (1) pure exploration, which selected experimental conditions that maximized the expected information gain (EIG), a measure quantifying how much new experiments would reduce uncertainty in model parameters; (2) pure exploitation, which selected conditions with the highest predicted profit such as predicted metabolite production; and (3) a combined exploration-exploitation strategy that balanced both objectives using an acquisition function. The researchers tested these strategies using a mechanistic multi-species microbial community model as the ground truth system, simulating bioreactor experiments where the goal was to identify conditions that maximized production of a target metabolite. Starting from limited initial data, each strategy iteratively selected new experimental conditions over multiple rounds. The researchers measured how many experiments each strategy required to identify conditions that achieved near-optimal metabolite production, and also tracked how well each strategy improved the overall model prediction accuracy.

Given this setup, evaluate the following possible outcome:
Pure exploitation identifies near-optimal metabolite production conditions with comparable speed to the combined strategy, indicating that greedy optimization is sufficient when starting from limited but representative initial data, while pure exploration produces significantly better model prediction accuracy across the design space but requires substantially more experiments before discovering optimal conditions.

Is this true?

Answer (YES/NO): NO